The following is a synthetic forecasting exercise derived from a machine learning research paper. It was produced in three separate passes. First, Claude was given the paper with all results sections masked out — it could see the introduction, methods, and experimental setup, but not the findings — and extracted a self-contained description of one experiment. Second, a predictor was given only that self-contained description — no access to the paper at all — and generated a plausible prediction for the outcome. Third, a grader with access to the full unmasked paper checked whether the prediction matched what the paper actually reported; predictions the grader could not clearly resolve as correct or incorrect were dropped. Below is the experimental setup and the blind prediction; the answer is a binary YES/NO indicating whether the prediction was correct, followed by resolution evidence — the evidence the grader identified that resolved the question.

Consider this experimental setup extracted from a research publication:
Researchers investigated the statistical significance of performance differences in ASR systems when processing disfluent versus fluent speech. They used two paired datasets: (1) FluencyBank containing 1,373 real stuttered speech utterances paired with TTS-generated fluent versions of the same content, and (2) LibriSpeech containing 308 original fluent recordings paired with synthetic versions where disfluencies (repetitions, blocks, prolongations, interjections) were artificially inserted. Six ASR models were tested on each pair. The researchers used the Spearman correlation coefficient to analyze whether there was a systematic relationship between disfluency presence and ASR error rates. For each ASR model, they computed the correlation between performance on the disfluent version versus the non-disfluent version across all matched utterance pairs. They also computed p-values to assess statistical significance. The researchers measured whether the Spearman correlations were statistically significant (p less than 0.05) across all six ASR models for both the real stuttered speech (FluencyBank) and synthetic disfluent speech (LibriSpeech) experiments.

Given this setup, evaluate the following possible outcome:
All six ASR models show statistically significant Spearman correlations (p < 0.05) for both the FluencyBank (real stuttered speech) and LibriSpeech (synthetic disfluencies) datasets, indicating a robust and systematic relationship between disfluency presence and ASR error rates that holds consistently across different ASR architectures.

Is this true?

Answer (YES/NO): YES